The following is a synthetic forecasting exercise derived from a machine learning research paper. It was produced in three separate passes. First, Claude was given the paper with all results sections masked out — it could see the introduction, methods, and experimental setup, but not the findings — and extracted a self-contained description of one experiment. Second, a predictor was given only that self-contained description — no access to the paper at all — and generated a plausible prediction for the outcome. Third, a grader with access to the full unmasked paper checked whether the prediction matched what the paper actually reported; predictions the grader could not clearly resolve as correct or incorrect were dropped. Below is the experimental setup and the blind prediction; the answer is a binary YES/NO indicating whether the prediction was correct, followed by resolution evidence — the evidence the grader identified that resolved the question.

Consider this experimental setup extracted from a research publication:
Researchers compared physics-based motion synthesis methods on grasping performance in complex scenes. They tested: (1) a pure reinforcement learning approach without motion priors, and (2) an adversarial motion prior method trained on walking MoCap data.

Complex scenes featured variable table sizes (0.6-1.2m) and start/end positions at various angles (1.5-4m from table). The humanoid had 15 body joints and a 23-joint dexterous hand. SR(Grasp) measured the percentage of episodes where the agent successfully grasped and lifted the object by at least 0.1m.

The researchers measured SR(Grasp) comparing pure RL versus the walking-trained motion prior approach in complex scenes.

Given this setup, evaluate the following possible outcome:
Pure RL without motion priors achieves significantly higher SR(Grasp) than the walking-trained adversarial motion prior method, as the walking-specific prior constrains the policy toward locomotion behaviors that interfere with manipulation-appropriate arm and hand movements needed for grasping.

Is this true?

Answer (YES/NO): YES